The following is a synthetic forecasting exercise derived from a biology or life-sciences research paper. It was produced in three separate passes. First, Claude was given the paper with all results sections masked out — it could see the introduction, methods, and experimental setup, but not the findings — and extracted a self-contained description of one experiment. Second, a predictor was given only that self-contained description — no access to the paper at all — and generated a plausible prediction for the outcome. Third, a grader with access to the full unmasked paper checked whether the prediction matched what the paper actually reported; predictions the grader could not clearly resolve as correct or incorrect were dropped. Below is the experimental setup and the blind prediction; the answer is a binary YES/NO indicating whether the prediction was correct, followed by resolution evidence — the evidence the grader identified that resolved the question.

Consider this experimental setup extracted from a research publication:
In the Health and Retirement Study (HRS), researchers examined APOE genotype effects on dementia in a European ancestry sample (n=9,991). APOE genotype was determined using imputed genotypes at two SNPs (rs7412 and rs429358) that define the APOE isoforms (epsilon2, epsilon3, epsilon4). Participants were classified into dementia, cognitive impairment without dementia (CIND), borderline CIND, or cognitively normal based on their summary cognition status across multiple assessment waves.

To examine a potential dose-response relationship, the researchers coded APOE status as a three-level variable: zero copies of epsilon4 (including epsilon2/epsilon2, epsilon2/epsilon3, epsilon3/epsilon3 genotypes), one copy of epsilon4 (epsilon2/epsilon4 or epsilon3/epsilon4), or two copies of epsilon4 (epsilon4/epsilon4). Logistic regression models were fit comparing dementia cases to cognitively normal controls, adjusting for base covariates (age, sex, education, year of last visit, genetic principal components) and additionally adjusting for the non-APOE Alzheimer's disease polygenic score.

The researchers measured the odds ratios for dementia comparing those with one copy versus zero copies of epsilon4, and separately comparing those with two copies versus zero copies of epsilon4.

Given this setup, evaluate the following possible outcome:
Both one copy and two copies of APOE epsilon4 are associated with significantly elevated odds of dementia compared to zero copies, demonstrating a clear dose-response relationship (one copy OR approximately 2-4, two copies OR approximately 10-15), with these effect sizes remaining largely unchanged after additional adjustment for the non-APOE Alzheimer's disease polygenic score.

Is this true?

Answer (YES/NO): NO